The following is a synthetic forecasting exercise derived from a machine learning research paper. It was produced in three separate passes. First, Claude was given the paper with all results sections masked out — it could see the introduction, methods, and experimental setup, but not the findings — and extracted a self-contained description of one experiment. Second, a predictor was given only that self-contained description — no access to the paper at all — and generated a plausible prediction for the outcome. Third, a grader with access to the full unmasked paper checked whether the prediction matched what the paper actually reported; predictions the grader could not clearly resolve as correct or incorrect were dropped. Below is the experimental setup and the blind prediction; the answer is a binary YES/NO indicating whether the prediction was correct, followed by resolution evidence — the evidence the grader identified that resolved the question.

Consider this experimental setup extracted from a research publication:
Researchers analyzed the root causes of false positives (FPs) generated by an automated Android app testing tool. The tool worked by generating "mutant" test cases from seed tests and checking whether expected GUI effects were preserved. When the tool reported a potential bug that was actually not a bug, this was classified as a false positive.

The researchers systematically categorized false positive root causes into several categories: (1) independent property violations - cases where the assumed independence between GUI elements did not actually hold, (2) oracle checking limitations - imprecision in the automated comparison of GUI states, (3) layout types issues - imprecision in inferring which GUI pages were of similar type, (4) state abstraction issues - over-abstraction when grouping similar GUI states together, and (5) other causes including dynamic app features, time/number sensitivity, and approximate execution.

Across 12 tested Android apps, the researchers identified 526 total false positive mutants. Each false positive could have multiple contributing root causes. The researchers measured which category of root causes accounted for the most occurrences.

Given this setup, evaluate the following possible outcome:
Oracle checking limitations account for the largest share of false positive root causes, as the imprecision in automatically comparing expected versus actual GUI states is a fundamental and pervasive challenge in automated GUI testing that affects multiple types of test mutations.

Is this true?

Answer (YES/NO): NO